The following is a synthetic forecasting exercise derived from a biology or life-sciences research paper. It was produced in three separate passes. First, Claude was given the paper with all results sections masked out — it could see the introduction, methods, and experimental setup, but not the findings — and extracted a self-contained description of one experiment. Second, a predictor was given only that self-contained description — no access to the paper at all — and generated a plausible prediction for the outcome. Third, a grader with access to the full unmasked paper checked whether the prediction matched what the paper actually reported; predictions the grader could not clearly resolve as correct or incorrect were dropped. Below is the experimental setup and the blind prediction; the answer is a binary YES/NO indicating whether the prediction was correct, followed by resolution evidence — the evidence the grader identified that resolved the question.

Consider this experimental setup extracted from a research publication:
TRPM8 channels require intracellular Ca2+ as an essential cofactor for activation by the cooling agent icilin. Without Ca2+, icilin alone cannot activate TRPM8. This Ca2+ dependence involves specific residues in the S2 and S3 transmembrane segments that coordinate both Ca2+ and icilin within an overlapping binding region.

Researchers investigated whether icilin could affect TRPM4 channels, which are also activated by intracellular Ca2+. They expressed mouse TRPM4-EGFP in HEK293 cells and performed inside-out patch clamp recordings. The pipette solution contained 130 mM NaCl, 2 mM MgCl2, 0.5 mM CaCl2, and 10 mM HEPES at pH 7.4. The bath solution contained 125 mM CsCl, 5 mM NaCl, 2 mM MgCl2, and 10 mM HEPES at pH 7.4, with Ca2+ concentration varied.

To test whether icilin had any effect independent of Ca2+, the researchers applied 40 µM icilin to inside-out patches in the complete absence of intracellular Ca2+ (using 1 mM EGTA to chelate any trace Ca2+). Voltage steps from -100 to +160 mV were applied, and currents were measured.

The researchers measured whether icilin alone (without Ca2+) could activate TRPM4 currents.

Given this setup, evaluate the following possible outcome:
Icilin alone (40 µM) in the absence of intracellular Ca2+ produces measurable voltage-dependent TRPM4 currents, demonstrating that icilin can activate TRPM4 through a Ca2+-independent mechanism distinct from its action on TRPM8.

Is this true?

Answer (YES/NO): NO